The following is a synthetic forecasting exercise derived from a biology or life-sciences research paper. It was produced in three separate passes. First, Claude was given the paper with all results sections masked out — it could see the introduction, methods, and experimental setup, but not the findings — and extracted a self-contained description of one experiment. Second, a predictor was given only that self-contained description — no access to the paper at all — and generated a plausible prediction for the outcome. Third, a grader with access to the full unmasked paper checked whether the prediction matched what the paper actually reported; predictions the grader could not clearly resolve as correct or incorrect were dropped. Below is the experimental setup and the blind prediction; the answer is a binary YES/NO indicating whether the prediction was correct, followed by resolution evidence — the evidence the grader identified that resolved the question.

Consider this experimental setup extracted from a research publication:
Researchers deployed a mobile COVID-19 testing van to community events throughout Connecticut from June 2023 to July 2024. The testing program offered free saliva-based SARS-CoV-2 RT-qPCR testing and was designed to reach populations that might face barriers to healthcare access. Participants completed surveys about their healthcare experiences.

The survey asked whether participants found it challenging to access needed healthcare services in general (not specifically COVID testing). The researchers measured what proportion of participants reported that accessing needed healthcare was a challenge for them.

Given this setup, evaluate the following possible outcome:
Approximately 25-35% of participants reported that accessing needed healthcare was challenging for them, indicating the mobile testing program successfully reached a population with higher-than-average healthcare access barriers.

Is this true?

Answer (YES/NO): NO